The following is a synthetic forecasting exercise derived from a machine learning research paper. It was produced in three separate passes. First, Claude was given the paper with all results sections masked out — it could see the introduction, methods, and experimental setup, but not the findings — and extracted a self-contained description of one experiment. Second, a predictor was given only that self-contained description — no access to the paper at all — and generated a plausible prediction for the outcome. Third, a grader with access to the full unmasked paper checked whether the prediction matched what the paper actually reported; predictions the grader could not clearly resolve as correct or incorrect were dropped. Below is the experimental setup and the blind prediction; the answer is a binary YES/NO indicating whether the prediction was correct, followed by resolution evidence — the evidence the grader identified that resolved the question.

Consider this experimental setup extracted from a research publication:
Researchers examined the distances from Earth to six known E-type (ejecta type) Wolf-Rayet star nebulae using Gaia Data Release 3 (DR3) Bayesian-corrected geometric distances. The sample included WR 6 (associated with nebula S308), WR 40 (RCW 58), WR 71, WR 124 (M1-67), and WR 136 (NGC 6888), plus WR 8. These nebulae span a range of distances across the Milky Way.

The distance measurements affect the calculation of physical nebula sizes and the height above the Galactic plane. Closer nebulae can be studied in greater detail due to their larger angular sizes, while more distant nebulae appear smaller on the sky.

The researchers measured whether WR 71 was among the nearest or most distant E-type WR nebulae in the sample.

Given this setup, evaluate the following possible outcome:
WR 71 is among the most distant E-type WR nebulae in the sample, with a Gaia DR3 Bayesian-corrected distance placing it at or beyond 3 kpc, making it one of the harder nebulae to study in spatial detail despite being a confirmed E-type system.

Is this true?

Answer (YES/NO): YES